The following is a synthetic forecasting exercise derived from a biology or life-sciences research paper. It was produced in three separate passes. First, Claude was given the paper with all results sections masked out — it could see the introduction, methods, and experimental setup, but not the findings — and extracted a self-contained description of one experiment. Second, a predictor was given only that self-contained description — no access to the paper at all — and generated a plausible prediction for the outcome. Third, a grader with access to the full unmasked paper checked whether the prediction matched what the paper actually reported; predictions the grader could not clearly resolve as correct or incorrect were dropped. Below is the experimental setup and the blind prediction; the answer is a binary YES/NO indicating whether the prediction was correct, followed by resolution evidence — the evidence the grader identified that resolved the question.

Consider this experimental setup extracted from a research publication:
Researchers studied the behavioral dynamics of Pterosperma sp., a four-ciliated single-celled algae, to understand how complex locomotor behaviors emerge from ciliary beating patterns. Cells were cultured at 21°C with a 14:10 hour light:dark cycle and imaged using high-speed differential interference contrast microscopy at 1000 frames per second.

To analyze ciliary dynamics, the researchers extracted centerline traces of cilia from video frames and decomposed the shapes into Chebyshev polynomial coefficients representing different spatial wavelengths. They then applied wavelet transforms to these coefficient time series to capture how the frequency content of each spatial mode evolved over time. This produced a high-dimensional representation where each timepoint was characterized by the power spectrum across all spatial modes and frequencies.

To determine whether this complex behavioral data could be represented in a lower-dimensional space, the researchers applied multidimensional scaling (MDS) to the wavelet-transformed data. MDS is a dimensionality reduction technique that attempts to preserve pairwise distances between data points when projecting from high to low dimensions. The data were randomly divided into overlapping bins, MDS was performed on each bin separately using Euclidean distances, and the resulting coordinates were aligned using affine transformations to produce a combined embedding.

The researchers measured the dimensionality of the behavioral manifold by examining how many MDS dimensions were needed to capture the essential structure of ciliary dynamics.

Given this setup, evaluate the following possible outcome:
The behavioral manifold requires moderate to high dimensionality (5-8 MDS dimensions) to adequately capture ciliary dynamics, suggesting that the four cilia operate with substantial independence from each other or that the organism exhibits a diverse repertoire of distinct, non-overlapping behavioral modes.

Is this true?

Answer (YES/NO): NO